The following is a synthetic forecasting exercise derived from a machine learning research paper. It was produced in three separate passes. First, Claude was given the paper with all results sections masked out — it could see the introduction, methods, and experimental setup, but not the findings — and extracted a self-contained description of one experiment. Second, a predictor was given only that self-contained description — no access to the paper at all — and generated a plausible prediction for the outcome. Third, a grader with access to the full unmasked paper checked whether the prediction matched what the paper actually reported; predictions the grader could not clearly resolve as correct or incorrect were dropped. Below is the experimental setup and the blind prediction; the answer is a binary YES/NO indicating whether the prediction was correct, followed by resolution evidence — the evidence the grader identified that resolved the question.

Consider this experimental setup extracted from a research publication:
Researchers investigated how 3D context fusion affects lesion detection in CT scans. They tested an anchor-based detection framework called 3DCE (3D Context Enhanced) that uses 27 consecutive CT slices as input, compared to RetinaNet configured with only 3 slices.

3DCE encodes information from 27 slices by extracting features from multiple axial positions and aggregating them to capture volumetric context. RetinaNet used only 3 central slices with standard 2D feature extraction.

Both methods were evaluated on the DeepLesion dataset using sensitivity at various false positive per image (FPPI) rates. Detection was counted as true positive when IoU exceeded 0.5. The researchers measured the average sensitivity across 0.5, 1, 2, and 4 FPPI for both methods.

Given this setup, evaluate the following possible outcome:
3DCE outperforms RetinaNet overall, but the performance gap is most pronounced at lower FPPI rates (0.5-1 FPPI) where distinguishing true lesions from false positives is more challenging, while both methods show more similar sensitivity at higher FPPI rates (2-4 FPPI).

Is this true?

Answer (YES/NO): NO